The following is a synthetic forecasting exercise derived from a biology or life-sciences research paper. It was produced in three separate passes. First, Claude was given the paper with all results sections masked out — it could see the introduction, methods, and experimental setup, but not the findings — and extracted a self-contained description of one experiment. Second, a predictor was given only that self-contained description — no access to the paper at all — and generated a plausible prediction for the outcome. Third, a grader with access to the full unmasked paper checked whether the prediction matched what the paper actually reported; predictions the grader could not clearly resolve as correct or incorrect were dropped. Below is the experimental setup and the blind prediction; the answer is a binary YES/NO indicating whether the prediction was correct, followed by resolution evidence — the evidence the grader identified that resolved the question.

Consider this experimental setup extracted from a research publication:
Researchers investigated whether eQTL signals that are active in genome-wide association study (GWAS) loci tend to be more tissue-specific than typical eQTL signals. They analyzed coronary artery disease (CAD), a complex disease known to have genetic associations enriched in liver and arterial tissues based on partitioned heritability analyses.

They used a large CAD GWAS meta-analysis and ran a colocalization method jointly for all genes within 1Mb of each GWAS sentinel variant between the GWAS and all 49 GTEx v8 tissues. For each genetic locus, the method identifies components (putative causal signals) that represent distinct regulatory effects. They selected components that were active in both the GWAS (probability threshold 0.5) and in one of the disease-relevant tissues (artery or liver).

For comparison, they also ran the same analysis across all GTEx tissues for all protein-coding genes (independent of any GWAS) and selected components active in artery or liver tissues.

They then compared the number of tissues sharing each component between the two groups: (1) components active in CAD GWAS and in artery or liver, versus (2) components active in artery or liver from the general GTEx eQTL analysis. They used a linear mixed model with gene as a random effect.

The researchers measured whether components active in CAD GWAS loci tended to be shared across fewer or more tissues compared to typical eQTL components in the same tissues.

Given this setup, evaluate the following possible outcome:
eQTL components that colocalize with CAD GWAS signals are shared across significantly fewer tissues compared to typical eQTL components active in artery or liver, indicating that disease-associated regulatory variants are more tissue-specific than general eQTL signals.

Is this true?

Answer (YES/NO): YES